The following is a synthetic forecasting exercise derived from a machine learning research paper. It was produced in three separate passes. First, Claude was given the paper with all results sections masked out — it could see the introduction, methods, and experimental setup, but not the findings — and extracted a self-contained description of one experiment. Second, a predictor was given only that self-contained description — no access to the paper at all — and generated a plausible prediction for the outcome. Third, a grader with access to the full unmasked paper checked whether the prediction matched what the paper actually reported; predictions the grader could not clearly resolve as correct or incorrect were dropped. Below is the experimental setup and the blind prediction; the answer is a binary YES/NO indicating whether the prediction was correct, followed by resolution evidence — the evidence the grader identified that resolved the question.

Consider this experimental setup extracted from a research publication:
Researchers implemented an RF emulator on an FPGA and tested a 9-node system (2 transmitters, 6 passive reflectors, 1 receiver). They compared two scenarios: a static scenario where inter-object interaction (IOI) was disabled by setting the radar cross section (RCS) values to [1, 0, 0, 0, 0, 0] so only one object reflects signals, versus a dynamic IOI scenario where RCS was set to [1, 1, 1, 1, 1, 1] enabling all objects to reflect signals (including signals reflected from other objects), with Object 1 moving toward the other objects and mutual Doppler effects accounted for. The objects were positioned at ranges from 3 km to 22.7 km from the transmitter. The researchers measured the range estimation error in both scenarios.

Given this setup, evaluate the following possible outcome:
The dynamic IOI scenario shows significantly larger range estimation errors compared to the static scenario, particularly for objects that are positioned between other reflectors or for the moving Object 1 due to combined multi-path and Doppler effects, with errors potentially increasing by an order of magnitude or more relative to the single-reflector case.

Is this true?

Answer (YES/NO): NO